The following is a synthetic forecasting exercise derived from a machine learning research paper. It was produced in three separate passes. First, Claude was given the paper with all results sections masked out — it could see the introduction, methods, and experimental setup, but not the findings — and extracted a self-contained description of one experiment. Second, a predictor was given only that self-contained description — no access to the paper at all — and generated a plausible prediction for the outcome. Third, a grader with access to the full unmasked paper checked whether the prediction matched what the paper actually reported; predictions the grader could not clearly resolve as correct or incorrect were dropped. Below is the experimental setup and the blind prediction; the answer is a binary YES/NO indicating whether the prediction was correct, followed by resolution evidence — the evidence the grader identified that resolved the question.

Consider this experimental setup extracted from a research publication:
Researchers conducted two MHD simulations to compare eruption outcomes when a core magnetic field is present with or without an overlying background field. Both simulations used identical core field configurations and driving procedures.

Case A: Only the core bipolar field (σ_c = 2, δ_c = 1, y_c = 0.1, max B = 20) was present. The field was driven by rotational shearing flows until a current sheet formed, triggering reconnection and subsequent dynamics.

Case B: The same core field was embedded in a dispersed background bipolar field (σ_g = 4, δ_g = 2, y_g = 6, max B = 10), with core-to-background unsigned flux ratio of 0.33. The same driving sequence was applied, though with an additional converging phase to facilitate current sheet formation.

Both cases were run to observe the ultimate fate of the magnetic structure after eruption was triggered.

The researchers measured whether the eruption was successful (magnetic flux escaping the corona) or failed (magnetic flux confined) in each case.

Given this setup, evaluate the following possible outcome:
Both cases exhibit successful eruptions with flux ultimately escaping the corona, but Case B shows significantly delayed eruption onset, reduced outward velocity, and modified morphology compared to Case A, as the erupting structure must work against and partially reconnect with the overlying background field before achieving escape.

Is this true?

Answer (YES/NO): NO